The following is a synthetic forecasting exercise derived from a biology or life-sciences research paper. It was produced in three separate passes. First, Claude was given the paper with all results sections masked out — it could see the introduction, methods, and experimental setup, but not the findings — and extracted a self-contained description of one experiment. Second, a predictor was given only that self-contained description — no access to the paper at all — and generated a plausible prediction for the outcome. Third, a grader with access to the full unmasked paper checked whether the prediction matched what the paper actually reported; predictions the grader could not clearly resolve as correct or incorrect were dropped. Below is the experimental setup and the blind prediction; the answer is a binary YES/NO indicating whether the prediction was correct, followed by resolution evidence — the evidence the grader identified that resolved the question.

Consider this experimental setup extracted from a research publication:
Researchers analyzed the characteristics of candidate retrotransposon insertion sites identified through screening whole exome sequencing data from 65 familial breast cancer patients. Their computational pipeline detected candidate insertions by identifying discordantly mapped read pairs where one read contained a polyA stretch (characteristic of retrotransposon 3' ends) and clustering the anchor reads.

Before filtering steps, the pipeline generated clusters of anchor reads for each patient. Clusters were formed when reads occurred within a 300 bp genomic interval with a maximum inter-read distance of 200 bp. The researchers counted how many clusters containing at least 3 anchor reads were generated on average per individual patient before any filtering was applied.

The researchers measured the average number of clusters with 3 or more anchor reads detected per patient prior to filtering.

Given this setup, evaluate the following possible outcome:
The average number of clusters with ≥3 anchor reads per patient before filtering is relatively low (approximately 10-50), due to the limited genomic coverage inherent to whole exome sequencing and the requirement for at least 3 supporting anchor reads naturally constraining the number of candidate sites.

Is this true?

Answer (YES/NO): NO